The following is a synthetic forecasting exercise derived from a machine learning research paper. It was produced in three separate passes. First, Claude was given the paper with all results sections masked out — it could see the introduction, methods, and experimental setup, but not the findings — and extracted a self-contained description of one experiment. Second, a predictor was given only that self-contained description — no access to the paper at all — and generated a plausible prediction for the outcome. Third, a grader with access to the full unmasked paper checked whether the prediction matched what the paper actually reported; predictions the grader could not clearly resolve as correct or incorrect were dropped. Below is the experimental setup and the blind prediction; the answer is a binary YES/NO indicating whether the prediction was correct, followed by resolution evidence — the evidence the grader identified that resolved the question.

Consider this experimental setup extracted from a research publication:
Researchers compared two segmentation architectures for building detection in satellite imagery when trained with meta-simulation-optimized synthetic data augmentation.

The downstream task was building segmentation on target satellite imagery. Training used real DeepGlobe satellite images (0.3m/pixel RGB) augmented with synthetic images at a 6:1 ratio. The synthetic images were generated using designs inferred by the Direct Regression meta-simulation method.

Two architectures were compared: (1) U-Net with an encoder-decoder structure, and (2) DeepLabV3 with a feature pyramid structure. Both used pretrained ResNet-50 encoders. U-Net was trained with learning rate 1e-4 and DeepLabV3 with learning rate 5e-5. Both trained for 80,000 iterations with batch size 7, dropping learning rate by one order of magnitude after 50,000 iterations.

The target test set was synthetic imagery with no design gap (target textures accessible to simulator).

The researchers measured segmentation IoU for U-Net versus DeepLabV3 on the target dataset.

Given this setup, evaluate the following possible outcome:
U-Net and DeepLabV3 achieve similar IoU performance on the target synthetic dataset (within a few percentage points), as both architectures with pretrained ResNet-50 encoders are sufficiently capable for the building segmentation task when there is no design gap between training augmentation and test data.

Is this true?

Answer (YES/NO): NO